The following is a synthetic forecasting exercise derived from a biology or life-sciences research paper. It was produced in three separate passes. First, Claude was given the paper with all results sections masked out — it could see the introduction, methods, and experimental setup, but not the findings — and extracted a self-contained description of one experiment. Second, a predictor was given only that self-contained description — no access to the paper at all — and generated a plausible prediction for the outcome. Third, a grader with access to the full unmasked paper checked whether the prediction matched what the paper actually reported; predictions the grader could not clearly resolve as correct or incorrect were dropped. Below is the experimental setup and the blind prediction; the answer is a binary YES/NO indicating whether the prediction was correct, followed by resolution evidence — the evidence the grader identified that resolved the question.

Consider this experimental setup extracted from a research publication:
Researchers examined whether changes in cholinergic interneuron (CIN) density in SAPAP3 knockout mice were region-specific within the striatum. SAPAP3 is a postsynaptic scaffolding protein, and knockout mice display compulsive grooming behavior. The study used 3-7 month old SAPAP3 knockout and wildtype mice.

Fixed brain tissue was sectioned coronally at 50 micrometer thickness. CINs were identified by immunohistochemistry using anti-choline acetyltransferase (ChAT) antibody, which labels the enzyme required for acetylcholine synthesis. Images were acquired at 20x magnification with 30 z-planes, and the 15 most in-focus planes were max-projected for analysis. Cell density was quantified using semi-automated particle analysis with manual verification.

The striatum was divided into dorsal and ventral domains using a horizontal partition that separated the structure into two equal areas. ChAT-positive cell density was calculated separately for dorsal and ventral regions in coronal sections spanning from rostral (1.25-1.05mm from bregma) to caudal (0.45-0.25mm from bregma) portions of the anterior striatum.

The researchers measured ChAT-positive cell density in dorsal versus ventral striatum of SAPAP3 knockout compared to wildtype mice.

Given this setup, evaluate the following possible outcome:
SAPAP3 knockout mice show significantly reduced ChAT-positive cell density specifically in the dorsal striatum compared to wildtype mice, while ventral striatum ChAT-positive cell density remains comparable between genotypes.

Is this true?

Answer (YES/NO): NO